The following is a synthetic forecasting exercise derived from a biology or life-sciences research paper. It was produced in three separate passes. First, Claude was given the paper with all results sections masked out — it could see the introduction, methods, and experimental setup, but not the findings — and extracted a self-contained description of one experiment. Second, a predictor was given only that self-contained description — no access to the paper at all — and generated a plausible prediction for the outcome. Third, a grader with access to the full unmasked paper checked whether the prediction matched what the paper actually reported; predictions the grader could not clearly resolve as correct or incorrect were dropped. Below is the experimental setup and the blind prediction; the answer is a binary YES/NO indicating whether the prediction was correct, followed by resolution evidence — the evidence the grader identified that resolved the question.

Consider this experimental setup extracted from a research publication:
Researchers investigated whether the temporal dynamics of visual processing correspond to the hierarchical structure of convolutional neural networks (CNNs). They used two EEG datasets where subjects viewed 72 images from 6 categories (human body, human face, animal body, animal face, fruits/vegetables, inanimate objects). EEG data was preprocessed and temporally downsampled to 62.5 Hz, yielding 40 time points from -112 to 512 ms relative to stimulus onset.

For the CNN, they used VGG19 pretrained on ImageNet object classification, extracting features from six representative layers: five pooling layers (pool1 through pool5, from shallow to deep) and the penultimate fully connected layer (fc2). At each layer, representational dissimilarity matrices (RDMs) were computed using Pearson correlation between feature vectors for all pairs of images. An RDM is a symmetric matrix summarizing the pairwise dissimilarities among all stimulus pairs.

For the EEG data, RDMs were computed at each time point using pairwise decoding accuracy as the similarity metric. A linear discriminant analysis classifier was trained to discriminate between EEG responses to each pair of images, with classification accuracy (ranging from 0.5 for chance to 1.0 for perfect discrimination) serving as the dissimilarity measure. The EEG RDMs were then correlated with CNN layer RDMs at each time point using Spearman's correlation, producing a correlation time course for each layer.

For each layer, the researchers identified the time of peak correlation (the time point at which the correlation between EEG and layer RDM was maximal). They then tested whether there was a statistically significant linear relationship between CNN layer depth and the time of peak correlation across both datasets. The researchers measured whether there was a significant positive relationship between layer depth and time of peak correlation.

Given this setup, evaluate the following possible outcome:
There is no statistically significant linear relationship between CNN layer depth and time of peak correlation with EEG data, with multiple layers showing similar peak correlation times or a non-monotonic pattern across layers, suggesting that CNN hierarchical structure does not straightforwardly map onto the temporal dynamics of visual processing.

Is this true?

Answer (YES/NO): NO